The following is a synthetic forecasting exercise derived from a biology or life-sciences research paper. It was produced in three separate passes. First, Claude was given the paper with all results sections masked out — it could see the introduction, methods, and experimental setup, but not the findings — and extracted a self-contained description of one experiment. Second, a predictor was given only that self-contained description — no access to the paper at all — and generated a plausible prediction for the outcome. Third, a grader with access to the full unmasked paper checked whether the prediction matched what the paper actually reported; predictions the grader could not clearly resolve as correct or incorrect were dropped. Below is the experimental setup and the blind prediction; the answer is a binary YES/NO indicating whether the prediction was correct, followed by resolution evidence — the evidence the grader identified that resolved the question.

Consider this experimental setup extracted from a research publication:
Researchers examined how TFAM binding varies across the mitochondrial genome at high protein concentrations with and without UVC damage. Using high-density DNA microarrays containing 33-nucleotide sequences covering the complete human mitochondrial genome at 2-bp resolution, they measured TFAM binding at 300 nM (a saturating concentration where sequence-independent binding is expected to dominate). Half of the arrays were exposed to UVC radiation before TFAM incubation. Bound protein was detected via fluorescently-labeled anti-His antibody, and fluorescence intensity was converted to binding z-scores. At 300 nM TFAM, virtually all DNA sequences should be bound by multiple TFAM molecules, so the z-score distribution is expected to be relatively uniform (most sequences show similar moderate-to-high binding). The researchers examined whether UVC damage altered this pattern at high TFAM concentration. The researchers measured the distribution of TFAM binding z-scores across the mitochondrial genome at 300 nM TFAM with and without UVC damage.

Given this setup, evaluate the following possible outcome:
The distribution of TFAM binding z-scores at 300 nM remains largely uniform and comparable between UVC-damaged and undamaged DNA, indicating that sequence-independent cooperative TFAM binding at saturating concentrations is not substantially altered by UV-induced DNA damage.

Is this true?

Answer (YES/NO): NO